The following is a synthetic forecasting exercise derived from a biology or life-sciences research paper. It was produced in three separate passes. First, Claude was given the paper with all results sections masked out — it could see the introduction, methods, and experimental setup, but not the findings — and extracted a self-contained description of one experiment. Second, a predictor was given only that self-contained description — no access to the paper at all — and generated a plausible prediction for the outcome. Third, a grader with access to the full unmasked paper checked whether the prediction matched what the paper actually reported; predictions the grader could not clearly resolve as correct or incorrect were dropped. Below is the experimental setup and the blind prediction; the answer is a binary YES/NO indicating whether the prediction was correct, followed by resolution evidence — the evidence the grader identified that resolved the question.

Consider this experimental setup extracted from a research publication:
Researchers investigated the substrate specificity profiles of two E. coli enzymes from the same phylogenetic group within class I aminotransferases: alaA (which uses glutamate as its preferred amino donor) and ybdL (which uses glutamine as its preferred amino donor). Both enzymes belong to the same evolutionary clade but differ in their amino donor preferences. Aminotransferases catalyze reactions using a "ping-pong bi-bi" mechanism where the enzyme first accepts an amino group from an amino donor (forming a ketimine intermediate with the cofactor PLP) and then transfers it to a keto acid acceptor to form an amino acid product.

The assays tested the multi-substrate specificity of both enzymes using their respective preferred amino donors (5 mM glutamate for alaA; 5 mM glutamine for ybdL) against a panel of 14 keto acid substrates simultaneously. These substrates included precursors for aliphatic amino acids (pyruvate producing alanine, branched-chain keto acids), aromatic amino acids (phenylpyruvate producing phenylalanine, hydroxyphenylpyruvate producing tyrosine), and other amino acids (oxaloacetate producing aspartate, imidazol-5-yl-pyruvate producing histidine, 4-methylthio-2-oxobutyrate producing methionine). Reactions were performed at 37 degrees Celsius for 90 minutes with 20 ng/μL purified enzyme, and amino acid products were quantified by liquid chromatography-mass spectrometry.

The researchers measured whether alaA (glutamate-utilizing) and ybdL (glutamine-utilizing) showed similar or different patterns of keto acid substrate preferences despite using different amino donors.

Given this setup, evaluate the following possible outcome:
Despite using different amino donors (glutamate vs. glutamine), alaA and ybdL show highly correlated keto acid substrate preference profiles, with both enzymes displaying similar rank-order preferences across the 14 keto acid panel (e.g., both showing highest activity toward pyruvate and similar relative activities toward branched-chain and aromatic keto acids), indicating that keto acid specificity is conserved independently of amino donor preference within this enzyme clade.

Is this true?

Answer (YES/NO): NO